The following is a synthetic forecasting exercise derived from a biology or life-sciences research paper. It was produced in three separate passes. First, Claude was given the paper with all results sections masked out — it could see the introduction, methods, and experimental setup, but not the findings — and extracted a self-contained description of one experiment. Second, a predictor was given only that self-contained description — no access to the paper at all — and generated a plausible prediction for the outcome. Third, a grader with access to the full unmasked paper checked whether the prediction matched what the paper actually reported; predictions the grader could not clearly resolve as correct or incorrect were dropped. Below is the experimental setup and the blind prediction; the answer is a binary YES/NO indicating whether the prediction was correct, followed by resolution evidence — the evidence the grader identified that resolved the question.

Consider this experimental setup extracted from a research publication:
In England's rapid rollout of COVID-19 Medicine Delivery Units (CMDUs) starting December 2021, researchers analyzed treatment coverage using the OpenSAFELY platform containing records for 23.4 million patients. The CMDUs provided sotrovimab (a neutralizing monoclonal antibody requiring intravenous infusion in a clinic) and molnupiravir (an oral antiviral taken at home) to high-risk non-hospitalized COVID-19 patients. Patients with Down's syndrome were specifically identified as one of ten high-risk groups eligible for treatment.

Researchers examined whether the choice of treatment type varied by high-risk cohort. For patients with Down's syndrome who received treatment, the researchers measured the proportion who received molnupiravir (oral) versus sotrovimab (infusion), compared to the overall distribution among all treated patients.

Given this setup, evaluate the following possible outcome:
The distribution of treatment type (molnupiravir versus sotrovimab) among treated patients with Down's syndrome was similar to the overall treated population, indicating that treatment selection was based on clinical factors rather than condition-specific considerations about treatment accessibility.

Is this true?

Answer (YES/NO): NO